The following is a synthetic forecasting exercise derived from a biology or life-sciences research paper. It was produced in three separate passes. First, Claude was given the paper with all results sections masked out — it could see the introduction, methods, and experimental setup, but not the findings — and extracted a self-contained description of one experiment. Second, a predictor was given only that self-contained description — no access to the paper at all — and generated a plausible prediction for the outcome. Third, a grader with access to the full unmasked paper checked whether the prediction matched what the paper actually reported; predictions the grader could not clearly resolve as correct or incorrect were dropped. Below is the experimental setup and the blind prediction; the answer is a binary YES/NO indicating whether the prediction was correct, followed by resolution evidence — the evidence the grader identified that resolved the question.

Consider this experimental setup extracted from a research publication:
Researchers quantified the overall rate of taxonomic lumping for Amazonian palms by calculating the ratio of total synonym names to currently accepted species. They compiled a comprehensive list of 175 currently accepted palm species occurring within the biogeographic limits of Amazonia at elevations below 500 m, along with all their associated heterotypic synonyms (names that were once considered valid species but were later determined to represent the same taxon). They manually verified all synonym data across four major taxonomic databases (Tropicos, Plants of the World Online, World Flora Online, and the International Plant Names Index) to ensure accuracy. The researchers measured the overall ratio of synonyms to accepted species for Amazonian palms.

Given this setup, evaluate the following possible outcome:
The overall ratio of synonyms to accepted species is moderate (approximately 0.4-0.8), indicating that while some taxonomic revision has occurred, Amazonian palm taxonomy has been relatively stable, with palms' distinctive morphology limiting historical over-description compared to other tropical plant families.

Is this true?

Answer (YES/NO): NO